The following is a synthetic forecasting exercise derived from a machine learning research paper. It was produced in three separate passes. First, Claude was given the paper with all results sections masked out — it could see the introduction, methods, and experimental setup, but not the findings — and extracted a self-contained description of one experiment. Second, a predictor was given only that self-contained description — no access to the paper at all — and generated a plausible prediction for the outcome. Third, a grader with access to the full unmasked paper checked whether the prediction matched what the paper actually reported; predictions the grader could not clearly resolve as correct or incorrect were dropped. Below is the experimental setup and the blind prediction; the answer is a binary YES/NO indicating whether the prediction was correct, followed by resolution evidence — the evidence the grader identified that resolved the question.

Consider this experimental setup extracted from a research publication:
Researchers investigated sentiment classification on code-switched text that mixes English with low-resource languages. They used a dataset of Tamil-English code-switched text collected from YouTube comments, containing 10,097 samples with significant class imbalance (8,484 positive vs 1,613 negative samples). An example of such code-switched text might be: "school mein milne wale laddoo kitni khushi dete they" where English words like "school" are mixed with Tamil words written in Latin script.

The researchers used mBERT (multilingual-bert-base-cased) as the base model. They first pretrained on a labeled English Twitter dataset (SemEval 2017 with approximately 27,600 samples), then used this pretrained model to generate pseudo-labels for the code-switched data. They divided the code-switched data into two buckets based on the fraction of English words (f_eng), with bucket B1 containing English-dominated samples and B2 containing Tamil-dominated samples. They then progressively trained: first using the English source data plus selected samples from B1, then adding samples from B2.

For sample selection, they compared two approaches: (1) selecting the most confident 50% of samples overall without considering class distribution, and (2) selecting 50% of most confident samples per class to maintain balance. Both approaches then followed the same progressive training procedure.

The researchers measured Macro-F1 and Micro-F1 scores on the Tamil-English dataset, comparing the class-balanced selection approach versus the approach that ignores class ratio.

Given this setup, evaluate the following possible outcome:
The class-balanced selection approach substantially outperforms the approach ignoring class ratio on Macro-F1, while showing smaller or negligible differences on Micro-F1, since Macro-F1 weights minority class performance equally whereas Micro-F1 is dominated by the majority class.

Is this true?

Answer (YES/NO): NO